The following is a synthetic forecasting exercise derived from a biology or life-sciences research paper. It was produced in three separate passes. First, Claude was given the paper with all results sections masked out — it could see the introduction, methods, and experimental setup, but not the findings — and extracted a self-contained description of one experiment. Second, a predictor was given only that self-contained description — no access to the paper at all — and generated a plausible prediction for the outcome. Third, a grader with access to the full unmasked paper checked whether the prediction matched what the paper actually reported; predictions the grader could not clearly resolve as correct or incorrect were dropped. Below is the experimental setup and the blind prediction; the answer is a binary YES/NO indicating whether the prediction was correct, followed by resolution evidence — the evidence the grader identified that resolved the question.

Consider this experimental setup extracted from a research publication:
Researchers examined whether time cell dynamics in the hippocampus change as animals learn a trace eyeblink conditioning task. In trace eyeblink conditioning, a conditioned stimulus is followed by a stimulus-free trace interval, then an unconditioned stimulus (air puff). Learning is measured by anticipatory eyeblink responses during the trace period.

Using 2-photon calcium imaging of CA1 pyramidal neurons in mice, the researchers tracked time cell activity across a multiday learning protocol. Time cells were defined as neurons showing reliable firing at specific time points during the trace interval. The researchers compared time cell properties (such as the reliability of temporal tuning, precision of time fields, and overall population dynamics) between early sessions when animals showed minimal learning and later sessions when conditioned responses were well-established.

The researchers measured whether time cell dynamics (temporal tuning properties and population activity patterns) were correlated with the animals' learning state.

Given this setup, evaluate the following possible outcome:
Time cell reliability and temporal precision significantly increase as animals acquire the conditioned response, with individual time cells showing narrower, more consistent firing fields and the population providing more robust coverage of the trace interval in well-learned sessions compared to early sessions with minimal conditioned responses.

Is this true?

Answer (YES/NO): NO